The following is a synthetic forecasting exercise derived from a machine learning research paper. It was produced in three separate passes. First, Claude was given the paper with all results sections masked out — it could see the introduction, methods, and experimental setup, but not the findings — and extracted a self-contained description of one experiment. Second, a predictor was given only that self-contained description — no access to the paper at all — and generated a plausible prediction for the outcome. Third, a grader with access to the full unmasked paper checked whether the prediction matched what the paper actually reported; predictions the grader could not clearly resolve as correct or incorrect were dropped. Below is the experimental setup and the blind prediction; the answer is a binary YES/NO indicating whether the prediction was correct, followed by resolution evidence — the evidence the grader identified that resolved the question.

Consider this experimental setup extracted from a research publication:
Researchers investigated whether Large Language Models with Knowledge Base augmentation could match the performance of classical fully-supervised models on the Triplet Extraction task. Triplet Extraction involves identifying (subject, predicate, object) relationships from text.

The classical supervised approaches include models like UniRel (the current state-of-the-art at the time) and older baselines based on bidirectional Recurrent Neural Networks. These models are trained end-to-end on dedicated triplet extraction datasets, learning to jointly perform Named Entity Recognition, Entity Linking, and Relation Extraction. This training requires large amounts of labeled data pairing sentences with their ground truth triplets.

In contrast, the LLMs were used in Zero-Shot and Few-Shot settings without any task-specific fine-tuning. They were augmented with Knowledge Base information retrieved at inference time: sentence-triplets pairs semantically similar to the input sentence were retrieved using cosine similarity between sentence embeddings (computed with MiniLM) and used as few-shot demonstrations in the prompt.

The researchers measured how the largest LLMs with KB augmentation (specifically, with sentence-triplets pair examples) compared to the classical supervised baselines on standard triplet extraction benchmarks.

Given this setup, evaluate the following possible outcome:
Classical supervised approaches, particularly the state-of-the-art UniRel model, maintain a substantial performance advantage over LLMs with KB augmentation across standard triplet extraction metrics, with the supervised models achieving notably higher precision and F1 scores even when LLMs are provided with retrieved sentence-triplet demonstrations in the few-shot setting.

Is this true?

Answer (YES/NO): YES